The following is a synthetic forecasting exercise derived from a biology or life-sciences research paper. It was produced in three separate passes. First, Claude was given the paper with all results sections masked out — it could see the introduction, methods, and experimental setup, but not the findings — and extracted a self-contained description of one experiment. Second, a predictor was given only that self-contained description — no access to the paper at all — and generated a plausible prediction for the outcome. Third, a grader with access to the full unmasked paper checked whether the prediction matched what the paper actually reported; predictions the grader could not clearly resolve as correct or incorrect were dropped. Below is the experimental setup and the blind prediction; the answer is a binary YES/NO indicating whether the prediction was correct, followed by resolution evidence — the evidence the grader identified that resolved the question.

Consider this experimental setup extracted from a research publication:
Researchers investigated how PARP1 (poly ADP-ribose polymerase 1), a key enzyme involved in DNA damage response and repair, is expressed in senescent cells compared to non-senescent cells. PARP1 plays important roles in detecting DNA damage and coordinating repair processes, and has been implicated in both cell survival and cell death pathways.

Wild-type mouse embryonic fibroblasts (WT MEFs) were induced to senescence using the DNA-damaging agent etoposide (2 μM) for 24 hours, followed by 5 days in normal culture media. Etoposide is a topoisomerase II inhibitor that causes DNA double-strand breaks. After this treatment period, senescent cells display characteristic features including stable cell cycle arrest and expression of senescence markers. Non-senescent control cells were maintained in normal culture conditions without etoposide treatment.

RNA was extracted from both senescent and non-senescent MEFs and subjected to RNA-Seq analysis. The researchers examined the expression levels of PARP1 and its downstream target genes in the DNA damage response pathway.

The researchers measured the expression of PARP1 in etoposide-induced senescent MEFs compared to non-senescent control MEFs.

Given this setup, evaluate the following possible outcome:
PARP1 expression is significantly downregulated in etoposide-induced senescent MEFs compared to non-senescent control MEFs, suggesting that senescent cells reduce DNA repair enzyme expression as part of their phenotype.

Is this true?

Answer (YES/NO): YES